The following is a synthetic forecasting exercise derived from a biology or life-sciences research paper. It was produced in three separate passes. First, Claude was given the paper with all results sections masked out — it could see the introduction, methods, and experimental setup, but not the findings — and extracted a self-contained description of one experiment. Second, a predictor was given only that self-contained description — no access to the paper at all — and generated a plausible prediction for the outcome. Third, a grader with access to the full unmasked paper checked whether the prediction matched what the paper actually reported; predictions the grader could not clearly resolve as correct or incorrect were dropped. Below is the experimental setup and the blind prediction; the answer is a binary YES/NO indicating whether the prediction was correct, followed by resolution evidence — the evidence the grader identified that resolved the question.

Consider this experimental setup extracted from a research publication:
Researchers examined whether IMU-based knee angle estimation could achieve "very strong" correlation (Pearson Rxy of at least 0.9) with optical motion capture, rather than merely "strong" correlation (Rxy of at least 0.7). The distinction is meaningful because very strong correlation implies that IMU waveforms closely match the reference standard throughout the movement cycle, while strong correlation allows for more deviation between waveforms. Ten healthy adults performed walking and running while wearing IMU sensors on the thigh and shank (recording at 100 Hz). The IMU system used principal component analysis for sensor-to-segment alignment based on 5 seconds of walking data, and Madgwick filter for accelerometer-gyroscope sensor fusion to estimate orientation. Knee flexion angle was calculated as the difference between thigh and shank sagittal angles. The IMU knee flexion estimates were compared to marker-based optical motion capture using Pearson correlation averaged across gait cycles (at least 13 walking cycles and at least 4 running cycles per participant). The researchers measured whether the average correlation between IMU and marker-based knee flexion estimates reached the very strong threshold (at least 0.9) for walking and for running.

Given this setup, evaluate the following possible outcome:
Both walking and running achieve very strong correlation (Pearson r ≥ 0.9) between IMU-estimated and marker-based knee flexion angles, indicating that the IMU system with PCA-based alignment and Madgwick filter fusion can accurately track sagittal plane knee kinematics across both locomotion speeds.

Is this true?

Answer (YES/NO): YES